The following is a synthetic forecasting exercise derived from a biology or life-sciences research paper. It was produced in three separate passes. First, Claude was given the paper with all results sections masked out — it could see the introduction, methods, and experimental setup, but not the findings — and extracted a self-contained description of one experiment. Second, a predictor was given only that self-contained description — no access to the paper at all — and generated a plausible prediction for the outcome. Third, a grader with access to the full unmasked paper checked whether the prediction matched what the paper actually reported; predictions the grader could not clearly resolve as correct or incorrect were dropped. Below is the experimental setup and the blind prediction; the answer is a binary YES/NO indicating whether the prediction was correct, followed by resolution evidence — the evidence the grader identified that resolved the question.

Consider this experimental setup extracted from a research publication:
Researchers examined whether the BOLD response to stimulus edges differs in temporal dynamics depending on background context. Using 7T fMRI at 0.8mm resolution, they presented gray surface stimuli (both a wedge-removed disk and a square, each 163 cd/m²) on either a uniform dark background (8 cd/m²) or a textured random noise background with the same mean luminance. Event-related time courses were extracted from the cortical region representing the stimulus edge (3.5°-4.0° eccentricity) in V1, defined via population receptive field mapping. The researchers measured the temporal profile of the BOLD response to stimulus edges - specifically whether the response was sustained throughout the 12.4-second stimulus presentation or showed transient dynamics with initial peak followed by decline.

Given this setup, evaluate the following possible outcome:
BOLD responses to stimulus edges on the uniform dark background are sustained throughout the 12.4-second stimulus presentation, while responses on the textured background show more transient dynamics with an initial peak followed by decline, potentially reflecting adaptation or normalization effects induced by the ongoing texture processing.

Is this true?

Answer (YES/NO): YES